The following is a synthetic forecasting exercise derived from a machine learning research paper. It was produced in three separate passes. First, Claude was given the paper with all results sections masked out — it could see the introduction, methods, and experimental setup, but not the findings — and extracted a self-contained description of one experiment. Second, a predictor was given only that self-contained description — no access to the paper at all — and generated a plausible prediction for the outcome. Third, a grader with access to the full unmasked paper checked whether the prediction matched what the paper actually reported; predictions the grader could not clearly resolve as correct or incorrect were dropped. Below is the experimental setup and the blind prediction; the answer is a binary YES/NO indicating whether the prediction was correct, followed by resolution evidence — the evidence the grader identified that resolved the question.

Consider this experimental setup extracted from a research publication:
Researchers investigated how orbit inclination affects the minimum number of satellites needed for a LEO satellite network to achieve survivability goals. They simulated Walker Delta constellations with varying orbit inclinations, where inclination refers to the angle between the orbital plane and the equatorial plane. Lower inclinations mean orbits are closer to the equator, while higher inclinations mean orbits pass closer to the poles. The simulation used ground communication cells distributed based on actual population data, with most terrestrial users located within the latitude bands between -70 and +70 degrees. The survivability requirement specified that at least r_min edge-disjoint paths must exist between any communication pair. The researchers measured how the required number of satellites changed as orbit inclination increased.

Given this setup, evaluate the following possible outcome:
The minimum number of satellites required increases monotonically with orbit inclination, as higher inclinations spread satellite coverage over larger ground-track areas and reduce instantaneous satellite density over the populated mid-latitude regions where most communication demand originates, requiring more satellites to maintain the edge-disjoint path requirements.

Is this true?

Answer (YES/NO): YES